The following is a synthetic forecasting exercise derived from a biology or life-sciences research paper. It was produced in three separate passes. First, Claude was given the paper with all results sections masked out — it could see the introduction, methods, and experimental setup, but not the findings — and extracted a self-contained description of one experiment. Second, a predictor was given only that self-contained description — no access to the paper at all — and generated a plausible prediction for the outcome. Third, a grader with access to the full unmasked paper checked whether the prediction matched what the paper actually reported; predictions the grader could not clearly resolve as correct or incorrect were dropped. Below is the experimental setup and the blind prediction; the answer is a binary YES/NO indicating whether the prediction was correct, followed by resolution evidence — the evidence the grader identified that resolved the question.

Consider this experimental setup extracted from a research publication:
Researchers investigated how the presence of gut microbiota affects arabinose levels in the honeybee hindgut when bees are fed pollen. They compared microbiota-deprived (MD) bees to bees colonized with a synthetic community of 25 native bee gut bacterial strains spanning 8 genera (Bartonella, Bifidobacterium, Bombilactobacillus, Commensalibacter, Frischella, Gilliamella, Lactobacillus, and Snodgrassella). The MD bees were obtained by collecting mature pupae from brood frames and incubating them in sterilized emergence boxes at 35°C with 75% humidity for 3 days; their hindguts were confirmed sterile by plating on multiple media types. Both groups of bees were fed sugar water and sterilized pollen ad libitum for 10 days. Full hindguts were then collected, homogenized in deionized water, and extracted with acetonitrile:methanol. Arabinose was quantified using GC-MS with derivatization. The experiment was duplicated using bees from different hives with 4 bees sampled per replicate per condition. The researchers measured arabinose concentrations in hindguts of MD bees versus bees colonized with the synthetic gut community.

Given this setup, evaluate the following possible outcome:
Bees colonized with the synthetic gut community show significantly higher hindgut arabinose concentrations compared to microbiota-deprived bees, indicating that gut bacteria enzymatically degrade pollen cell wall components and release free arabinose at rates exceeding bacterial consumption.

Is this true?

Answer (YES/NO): NO